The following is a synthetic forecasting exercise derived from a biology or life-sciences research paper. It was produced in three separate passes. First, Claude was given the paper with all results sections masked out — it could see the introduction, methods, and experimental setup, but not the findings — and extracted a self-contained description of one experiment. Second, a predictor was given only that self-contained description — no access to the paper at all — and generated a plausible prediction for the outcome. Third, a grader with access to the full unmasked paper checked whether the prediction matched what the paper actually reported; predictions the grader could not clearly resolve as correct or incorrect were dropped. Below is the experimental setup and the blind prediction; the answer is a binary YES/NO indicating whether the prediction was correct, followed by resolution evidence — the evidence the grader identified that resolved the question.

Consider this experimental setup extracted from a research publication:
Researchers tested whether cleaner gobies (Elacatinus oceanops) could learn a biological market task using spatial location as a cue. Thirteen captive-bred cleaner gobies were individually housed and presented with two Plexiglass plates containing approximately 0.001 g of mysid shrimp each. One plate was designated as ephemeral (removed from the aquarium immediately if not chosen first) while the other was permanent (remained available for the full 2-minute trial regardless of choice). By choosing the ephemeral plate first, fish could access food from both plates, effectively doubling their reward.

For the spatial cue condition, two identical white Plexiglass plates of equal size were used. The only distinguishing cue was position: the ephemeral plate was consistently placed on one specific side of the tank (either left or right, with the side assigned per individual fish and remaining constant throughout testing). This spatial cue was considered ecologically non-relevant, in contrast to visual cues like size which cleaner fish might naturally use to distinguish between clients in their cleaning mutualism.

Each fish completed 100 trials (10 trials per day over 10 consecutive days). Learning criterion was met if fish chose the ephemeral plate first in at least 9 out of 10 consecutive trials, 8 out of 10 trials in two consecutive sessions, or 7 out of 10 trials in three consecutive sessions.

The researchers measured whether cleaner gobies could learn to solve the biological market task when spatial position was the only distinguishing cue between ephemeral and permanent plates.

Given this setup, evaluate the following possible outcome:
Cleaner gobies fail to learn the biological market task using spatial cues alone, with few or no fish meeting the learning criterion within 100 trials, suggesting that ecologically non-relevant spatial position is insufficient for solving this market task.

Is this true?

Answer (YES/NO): YES